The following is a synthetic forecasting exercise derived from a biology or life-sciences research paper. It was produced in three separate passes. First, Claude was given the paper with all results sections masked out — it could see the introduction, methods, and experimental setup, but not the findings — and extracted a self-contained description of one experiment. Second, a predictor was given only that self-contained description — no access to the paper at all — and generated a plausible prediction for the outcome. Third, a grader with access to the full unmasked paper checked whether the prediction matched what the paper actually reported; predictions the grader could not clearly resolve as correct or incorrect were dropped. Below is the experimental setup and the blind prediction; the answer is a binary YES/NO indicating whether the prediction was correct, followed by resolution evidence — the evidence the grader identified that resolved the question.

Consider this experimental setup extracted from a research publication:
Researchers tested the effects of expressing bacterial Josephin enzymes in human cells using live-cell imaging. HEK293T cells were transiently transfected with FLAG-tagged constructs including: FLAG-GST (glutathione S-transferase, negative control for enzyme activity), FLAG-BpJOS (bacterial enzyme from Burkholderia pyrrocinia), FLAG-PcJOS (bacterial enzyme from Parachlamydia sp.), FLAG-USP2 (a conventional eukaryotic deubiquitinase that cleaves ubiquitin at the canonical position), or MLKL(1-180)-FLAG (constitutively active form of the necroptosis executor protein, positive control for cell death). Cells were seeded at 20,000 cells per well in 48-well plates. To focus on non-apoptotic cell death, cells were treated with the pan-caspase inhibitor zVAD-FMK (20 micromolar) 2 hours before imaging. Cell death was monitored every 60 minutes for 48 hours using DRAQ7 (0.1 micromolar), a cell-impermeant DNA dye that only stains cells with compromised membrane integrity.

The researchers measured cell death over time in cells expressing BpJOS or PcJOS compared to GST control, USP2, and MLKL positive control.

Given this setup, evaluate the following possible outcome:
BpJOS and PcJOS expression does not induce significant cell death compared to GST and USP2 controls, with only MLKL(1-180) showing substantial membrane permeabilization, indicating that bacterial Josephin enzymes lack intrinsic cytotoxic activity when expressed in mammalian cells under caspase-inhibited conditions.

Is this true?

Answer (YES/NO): NO